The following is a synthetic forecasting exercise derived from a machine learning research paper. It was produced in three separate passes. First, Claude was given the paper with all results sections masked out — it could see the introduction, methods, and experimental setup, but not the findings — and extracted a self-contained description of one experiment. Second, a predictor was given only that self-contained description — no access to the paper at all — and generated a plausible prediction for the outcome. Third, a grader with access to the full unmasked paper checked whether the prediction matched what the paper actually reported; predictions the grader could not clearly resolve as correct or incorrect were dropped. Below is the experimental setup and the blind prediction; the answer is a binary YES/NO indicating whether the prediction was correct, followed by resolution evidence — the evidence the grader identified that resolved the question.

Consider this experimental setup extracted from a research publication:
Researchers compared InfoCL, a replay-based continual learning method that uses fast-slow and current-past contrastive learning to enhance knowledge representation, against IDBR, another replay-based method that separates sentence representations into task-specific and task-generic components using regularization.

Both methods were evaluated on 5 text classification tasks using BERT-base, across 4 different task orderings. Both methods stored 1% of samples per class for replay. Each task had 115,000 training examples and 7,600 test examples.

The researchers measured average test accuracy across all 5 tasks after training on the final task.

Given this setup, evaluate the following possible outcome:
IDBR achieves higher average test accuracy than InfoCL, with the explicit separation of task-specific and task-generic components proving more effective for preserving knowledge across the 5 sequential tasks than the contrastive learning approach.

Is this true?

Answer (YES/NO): YES